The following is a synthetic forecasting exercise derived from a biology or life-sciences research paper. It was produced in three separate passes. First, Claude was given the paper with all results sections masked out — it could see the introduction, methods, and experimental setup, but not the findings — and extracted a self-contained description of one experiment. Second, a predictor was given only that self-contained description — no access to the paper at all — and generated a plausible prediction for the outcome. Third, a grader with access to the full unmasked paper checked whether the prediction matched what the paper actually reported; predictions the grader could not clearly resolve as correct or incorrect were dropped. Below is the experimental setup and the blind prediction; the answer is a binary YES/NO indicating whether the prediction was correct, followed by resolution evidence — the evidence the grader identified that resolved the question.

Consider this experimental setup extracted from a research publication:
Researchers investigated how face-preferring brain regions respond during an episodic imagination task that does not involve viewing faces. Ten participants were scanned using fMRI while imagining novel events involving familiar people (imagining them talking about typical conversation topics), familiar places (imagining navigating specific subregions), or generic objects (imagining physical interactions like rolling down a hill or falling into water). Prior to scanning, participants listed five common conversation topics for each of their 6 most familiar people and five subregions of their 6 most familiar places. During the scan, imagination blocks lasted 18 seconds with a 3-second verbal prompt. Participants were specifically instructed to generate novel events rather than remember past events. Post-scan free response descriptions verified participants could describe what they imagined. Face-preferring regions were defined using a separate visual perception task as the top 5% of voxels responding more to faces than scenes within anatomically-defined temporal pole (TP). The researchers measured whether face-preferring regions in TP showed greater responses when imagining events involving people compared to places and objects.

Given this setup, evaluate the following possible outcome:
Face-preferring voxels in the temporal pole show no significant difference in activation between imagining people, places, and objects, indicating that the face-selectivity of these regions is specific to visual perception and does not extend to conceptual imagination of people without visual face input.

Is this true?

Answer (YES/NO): NO